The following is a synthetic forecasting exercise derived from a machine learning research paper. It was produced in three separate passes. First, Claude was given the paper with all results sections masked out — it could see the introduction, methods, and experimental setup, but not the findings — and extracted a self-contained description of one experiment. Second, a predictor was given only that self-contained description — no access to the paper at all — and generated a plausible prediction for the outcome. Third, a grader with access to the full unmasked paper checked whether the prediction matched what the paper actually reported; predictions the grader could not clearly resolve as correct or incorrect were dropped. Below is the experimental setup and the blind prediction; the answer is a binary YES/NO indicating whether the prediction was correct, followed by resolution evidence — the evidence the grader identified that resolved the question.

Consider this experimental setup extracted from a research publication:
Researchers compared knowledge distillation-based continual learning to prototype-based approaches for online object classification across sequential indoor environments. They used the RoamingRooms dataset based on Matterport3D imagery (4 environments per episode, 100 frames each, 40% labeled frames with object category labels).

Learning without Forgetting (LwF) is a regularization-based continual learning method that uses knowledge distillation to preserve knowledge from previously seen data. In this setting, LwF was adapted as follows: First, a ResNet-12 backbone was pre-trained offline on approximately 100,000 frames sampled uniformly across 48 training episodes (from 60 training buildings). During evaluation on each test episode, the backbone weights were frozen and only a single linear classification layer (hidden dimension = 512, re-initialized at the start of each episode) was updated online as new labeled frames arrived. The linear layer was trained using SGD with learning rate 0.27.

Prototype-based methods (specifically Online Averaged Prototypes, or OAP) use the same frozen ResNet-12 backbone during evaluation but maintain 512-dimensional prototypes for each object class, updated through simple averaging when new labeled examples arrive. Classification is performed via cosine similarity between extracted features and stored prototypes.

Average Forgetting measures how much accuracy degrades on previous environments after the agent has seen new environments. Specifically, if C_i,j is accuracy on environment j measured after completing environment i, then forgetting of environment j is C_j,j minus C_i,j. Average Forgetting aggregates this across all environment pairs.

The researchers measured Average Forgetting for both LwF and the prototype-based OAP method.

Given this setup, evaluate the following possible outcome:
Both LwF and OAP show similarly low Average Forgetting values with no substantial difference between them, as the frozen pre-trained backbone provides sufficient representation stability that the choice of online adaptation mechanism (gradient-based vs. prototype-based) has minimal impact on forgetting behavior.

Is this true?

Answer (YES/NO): NO